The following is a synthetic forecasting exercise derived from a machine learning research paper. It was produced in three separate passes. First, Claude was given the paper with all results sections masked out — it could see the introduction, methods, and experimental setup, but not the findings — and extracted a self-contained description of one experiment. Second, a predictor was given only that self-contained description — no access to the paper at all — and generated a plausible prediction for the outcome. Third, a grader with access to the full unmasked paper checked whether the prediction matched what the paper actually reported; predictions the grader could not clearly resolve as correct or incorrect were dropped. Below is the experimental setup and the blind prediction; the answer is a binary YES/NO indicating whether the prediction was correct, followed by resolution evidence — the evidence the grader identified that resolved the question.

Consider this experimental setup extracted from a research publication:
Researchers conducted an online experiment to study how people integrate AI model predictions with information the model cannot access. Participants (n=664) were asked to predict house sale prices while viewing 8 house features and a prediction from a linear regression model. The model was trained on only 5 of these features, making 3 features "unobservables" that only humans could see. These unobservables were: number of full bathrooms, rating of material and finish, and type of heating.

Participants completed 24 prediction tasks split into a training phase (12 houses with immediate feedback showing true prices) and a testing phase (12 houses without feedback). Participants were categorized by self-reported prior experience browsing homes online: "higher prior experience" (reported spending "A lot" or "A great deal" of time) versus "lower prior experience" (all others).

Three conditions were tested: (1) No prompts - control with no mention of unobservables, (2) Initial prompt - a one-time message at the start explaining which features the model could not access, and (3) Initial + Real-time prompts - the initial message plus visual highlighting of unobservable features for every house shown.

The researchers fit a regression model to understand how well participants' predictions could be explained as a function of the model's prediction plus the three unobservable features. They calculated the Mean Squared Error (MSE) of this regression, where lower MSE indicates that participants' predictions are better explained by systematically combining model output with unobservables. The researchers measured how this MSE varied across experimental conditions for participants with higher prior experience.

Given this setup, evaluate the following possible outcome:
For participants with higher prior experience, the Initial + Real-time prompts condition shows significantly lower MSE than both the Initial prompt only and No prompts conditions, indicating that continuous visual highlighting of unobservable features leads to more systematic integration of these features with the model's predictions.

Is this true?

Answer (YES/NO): YES